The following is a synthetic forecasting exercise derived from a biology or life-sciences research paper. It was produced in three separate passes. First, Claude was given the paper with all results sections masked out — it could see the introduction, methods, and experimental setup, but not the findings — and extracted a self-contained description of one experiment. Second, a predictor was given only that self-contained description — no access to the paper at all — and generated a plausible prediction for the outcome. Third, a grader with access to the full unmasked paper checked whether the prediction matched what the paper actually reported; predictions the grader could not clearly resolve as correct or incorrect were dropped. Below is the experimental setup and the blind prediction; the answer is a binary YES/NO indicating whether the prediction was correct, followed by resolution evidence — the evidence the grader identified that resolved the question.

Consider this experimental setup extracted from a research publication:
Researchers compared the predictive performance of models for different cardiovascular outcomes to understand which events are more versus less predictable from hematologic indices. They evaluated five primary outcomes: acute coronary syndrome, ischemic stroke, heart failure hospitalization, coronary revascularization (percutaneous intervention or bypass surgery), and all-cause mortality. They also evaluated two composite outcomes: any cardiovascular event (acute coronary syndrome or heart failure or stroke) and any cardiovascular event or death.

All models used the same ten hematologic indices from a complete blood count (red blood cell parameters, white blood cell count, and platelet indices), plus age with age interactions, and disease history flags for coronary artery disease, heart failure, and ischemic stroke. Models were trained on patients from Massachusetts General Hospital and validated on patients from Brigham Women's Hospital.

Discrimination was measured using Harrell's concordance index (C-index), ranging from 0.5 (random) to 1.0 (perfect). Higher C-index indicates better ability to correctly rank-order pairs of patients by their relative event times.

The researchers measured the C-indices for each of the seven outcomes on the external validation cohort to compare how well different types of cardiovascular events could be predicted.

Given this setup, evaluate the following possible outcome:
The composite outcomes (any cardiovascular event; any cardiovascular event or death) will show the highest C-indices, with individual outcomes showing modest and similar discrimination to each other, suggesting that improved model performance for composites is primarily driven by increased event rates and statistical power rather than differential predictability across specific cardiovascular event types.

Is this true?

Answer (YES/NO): NO